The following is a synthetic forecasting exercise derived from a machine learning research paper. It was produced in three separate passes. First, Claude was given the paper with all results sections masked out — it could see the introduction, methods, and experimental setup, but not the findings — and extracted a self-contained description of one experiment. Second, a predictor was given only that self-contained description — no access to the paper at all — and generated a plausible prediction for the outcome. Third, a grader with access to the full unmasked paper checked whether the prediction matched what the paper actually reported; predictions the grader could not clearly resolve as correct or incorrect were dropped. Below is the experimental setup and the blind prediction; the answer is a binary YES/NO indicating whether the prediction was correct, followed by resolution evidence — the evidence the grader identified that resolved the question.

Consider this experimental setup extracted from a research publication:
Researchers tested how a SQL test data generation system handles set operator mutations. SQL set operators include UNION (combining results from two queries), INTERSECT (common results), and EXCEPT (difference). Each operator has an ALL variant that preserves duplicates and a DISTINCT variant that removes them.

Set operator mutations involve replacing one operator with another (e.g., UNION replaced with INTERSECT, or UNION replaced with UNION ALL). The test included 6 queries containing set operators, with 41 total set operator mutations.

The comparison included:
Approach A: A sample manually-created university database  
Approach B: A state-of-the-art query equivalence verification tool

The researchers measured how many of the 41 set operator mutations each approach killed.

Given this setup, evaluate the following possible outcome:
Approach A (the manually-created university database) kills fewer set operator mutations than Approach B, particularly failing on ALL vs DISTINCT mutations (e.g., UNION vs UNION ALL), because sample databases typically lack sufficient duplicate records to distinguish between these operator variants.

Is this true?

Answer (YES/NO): YES